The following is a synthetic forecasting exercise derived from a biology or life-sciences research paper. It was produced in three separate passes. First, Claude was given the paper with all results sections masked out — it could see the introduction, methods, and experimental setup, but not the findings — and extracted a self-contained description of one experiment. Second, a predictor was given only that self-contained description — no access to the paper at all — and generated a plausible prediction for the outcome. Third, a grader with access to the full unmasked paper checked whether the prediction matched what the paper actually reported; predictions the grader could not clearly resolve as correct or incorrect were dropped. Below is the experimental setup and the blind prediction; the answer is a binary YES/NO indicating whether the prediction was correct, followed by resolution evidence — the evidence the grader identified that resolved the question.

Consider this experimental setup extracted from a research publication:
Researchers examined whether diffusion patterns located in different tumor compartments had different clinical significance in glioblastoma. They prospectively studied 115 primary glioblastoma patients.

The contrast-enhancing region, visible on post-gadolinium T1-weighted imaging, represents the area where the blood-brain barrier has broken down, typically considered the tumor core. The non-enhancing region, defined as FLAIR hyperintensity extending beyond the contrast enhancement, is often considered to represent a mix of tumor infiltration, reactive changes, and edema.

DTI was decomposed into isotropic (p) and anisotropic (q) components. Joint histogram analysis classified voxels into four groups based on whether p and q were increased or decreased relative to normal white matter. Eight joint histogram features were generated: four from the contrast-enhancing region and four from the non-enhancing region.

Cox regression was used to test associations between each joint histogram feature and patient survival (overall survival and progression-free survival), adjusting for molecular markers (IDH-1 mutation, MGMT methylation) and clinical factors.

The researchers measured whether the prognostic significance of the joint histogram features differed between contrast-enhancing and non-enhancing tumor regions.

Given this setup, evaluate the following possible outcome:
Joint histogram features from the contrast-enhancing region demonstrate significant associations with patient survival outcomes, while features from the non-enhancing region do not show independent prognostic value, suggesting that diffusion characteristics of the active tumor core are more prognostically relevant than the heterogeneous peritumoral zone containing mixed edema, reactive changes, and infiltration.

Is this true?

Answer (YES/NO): NO